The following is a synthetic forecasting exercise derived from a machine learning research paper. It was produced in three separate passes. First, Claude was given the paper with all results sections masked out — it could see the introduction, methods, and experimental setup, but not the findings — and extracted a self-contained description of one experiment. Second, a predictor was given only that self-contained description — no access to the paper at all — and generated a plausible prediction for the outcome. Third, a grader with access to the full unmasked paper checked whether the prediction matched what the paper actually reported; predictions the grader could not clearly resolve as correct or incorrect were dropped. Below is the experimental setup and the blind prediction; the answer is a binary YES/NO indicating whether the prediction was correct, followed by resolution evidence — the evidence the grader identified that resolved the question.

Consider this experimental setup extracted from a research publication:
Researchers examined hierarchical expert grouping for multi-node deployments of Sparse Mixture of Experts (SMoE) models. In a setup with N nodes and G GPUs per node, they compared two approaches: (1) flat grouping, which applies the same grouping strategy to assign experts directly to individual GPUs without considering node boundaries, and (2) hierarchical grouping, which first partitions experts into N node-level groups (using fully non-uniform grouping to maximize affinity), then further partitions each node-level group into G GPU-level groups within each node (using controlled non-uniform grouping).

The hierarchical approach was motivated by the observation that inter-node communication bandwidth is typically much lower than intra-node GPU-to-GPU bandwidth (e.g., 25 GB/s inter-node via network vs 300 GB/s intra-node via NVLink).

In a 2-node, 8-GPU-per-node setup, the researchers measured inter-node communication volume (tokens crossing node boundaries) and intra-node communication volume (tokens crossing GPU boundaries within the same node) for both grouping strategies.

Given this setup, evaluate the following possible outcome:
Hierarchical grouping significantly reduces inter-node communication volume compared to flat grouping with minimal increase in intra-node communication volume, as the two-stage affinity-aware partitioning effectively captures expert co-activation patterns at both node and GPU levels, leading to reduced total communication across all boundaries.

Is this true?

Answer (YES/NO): NO